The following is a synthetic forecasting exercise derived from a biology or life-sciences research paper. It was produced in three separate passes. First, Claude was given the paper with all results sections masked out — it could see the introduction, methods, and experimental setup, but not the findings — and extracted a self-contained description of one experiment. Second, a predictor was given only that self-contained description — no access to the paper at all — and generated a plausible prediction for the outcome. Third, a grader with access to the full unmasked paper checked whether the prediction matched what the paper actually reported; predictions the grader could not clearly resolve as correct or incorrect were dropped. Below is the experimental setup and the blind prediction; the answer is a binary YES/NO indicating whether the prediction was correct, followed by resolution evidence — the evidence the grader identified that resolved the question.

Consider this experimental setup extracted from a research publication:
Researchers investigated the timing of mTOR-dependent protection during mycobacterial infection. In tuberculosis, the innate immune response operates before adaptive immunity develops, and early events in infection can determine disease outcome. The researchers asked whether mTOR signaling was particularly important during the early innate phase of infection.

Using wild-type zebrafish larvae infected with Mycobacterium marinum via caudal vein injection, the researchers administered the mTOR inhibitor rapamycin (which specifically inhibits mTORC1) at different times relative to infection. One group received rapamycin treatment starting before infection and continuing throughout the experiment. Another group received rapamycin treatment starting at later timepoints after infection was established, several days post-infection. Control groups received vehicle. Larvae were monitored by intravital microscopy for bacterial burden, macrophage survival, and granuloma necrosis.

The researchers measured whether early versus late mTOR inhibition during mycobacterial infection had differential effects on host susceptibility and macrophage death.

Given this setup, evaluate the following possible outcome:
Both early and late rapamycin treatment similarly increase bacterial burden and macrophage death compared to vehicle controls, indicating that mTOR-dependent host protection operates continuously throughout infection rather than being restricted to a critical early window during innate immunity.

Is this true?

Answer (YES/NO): YES